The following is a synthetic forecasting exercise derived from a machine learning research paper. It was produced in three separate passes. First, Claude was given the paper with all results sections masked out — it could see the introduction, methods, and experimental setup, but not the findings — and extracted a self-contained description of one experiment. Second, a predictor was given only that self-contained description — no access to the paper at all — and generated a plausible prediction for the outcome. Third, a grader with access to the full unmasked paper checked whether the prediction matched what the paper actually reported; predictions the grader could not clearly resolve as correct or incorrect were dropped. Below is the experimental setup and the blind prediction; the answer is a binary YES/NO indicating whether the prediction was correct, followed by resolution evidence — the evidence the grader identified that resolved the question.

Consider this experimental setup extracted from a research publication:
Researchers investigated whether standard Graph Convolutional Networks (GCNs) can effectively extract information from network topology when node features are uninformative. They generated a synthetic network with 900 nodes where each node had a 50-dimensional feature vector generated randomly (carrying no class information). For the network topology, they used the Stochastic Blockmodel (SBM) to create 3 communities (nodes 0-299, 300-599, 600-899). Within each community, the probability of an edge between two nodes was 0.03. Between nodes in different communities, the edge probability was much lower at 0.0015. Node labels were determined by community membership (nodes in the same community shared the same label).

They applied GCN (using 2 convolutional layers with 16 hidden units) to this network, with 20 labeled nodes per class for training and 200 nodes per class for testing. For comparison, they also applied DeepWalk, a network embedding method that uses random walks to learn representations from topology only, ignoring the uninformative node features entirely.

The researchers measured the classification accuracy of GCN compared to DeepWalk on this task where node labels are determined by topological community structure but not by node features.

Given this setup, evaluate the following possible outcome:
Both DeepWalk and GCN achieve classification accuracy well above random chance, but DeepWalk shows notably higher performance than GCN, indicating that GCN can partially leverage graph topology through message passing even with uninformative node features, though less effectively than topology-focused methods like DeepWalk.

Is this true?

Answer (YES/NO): YES